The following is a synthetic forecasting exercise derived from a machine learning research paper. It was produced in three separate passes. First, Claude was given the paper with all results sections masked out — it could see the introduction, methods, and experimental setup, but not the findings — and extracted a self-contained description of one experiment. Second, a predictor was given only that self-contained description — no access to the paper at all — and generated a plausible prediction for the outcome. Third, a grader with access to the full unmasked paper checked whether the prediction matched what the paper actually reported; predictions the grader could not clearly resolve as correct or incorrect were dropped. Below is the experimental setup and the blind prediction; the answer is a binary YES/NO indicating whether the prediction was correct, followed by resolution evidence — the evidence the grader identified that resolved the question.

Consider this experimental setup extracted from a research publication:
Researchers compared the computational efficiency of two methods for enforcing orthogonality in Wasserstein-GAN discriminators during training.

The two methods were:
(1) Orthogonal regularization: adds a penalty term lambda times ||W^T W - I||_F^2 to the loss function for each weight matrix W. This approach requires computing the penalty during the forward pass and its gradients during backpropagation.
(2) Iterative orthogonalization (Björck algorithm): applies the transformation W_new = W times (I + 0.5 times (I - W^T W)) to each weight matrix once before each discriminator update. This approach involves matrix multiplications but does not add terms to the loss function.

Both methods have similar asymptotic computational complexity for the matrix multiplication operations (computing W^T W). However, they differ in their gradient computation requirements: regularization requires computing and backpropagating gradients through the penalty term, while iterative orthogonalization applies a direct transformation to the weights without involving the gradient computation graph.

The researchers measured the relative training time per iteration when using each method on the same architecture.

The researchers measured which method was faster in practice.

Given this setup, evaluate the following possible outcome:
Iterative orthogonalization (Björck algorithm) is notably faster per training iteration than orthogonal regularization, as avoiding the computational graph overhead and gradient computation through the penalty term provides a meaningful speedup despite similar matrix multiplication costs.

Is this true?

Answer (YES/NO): NO